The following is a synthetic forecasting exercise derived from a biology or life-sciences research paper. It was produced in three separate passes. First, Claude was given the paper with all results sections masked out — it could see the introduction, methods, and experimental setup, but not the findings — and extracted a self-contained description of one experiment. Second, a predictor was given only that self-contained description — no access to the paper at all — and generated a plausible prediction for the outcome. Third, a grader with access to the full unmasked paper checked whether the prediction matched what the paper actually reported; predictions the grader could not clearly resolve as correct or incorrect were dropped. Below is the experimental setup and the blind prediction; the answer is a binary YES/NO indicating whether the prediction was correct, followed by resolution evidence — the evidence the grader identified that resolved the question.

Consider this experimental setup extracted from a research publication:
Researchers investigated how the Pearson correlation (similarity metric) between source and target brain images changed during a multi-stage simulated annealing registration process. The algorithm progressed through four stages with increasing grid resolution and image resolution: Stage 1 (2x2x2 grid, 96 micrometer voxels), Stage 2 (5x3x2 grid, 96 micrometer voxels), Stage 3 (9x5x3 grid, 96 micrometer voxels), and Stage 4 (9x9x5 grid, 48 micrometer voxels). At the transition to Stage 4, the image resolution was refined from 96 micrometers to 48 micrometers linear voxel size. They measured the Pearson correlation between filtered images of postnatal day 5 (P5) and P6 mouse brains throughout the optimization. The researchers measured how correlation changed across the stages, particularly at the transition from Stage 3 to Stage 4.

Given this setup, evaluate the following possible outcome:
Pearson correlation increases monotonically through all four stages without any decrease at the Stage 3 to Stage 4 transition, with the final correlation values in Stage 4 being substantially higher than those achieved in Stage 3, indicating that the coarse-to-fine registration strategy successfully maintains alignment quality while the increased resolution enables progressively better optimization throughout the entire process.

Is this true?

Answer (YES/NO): NO